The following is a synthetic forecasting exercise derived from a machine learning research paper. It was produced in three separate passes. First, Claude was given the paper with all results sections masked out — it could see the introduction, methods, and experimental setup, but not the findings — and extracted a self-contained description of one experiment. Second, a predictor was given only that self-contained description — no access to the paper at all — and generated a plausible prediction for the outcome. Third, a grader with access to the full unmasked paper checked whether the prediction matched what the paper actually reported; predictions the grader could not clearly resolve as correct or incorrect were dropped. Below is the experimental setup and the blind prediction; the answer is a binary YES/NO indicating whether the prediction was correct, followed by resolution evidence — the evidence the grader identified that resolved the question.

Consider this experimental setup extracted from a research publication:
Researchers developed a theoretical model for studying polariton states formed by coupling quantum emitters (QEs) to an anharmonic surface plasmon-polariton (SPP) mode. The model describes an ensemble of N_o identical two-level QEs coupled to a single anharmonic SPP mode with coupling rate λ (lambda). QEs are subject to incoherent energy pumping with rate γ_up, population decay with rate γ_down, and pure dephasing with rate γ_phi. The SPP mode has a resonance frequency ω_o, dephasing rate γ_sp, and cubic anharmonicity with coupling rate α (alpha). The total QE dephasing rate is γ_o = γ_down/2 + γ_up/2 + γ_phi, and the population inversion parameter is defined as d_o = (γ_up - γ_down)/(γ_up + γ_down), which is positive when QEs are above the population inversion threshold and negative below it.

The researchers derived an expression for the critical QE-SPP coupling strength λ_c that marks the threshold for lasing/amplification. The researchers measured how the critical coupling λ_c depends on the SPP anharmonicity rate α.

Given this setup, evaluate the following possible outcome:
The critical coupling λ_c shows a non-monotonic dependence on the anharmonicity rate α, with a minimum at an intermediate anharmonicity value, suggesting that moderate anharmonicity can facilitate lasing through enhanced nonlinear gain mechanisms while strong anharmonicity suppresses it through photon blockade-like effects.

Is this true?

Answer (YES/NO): NO